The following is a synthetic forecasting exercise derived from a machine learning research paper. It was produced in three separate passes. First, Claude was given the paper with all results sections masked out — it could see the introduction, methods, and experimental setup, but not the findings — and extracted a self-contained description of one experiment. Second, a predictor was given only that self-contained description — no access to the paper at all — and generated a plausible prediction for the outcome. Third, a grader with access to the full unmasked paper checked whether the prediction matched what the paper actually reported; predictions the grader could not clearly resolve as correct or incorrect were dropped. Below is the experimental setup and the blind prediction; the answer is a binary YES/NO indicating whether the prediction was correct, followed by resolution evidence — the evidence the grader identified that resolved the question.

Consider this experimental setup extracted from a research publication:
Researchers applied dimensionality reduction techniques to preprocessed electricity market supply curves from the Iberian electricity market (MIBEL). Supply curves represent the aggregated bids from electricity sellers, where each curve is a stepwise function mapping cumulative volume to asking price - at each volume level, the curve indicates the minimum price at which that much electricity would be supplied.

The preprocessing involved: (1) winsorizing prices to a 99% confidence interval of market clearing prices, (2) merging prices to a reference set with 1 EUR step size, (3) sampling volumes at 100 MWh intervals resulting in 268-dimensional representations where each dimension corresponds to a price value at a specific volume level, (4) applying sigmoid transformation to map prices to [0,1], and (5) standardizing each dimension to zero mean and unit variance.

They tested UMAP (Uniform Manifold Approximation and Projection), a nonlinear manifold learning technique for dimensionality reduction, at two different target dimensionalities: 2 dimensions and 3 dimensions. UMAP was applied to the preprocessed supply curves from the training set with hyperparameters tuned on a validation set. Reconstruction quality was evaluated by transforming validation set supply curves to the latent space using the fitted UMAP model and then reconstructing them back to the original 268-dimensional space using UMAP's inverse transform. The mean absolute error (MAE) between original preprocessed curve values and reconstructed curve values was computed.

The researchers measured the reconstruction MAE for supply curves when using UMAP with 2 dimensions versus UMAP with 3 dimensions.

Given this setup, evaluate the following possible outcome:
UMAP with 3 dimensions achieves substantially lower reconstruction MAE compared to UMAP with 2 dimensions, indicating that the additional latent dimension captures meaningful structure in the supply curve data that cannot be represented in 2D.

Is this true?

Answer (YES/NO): NO